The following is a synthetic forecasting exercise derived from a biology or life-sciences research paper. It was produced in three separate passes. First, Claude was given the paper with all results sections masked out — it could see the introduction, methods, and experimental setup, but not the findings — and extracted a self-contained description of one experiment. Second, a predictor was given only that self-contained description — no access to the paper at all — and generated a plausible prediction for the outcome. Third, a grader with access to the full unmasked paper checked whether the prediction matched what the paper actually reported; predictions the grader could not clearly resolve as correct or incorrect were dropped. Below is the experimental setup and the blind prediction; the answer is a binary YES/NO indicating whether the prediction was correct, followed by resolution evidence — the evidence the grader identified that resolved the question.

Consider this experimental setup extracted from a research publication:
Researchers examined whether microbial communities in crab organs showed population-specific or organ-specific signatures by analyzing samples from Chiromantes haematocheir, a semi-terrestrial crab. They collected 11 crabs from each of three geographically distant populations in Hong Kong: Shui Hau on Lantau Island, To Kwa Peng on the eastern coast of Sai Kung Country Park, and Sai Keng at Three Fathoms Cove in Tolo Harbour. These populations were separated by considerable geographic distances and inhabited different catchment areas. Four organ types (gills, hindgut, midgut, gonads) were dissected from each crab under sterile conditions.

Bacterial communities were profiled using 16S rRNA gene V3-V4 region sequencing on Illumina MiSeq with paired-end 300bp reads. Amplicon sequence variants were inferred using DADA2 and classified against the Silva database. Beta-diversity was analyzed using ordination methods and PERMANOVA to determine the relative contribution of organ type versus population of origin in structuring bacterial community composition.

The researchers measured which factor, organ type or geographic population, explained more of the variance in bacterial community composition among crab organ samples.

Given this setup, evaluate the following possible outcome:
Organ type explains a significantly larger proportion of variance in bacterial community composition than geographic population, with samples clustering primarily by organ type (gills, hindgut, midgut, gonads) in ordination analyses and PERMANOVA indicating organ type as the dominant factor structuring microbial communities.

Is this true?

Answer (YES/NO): YES